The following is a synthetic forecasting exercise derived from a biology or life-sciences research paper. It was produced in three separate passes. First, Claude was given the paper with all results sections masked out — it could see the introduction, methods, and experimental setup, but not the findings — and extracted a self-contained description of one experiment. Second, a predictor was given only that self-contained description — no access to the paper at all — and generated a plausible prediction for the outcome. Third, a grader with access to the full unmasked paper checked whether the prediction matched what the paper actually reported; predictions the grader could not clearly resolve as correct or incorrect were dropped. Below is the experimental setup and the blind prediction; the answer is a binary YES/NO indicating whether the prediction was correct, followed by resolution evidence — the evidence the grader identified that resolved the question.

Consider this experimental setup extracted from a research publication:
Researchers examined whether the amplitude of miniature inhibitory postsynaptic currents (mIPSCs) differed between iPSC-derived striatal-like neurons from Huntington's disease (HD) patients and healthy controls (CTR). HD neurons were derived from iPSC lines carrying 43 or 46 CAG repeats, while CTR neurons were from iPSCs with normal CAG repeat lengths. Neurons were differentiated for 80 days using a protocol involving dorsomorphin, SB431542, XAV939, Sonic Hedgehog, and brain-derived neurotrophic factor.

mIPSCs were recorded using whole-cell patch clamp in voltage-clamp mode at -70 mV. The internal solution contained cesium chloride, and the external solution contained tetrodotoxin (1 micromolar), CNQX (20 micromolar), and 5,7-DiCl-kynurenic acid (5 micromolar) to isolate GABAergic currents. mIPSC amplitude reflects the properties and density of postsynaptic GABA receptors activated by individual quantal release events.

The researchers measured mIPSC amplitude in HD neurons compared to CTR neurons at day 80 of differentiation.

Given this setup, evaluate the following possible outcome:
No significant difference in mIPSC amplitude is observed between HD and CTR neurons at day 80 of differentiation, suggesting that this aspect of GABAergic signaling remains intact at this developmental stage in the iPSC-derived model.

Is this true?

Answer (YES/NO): NO